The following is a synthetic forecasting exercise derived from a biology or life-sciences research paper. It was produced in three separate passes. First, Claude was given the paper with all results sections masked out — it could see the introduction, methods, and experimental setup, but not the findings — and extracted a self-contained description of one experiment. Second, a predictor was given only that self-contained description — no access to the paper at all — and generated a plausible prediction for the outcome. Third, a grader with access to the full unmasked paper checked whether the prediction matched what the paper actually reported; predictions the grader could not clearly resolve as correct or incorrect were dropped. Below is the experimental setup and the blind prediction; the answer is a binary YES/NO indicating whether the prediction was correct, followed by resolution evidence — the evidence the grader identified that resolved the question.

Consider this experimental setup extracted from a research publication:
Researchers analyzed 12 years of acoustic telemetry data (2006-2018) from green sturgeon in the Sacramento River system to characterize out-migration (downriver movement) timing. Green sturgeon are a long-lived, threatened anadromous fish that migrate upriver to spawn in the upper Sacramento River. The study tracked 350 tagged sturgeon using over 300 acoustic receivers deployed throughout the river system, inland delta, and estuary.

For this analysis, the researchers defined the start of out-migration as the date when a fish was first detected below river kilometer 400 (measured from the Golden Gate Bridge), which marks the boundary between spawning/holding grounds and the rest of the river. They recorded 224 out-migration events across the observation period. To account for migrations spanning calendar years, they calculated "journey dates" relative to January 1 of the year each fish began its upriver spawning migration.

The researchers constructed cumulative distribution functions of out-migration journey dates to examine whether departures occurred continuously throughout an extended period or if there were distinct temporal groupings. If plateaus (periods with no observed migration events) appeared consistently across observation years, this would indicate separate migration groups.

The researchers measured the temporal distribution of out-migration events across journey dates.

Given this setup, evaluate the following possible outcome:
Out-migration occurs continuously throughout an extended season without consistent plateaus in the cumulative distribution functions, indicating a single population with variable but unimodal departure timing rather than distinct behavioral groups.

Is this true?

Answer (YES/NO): NO